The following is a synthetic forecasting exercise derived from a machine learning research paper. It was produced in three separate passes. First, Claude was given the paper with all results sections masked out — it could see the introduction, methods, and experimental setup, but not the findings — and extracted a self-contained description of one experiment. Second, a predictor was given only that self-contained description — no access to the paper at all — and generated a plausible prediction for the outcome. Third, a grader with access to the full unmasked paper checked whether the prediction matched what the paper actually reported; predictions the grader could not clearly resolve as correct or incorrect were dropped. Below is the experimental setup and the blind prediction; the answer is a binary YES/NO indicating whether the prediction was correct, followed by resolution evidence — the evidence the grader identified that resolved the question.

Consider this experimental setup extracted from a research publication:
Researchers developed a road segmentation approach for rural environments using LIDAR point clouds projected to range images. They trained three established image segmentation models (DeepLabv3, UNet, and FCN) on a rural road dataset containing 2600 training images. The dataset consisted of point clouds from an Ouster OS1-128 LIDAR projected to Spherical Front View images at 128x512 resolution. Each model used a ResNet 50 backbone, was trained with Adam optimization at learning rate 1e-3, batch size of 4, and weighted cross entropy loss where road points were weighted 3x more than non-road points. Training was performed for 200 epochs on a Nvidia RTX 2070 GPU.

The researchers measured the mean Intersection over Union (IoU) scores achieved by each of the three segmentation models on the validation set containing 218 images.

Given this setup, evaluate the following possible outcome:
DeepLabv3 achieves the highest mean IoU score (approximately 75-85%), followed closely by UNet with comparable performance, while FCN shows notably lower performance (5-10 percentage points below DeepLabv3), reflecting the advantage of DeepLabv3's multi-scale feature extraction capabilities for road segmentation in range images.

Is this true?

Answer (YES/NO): NO